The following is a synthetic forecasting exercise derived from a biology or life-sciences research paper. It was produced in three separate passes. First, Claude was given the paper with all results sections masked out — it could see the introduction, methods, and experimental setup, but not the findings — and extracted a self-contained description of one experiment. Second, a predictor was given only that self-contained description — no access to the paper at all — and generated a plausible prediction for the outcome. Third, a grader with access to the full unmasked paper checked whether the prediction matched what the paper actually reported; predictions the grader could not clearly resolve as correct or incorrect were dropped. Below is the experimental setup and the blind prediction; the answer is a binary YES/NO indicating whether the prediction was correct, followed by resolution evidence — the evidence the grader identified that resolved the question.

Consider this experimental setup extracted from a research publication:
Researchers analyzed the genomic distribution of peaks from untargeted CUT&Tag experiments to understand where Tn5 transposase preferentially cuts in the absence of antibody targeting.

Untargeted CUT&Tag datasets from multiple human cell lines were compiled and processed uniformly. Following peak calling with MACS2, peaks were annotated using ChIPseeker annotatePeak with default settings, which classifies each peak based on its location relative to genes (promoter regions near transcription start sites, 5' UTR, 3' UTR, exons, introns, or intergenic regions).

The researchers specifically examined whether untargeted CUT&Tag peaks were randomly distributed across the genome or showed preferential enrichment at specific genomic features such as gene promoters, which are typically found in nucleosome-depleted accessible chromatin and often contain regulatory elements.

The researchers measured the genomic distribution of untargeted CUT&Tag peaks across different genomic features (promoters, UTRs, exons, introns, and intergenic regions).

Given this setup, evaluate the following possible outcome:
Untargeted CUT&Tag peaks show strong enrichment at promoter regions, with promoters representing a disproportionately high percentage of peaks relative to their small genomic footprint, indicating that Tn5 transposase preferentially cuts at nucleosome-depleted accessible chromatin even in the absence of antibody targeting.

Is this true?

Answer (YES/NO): YES